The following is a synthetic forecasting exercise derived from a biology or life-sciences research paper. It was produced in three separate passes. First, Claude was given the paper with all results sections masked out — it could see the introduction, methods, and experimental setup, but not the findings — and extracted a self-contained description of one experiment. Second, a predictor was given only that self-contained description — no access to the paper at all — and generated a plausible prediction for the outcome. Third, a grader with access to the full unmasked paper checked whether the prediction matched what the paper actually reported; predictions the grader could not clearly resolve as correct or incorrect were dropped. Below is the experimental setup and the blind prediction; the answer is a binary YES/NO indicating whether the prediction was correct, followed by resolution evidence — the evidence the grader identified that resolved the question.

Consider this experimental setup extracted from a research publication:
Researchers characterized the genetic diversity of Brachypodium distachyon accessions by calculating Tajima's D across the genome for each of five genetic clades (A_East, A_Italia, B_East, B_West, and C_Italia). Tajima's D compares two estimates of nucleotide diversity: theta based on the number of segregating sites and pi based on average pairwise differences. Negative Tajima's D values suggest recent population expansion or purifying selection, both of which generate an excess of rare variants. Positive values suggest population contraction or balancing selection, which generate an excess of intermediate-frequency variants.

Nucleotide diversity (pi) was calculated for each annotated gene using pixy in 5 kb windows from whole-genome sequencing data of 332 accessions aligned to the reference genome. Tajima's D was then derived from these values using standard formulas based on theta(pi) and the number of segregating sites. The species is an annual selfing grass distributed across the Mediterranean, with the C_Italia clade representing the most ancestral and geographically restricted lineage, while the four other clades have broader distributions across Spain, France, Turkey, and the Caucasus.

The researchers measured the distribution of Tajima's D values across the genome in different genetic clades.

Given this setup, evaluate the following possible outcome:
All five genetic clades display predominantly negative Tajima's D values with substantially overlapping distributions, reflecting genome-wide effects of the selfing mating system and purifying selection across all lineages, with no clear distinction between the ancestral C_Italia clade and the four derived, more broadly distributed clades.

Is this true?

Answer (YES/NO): NO